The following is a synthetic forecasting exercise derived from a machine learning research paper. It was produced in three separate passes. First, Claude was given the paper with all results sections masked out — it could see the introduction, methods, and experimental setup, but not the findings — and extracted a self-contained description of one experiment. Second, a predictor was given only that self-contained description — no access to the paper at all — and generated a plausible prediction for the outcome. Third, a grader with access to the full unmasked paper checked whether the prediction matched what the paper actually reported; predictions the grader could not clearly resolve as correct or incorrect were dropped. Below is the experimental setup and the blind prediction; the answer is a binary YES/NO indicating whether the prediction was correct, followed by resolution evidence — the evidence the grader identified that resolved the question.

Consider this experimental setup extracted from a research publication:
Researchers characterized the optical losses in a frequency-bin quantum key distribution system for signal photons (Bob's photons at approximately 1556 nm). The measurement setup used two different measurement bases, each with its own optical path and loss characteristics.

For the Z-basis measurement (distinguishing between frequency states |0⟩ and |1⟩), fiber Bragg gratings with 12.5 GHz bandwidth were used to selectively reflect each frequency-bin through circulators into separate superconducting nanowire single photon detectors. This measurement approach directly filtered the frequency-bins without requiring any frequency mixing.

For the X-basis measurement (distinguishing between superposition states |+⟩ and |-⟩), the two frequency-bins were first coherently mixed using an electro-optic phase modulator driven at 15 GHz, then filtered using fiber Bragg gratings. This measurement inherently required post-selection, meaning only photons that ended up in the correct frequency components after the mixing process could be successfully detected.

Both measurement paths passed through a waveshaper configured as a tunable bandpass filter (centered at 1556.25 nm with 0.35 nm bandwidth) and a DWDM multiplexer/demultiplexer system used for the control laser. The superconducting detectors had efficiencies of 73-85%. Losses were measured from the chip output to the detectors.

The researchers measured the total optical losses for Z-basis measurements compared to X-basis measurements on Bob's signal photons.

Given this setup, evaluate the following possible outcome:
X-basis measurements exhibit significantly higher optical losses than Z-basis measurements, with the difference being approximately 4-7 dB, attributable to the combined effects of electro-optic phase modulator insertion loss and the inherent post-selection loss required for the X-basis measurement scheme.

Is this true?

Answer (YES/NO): YES